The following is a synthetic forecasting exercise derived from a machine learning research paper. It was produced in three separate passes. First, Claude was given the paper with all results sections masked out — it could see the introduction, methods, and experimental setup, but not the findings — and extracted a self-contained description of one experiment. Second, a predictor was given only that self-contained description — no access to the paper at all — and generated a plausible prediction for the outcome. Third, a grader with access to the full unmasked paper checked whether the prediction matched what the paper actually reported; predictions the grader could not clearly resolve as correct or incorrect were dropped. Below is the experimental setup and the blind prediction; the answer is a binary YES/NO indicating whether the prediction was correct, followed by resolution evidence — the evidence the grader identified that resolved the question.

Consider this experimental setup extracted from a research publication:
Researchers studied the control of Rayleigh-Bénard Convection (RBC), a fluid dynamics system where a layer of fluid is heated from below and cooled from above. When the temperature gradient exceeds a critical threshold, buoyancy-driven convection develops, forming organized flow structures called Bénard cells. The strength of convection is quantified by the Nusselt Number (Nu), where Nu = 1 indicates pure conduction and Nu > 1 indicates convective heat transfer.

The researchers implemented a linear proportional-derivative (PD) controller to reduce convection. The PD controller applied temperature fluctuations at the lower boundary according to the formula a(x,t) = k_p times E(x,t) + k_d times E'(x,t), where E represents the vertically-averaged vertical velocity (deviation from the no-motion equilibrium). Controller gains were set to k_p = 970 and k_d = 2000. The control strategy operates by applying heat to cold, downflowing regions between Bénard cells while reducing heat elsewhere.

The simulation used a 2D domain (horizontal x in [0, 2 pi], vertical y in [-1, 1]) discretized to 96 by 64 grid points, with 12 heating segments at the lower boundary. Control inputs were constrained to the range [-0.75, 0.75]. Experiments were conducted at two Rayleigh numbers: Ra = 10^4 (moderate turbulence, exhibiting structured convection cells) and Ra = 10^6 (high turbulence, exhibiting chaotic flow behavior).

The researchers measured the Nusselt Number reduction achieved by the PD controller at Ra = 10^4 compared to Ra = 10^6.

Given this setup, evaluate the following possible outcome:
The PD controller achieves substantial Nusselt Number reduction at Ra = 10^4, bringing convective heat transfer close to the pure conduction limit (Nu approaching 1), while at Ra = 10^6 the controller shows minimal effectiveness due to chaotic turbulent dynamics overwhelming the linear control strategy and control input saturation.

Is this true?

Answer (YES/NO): NO